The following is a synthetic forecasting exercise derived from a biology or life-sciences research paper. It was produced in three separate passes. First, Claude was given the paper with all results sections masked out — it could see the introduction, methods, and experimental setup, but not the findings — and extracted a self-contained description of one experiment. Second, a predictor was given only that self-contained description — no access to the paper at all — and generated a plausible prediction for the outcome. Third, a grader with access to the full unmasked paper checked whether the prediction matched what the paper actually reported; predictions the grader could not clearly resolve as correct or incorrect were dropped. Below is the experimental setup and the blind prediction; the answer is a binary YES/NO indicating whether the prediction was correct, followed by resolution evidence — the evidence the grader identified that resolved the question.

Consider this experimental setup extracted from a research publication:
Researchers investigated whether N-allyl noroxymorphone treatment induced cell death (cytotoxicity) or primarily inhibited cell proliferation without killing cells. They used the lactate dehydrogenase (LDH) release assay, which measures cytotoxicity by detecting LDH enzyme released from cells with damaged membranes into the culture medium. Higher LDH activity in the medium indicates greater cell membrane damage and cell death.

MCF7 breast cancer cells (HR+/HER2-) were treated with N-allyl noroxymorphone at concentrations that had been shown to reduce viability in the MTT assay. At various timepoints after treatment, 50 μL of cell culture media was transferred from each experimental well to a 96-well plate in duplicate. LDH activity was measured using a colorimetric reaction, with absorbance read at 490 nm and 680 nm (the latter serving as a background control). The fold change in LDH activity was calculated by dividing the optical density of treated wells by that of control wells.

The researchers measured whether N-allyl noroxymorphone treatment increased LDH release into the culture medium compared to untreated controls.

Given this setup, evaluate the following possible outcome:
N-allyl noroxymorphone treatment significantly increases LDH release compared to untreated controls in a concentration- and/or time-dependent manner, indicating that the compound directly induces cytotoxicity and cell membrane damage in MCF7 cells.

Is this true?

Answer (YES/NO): NO